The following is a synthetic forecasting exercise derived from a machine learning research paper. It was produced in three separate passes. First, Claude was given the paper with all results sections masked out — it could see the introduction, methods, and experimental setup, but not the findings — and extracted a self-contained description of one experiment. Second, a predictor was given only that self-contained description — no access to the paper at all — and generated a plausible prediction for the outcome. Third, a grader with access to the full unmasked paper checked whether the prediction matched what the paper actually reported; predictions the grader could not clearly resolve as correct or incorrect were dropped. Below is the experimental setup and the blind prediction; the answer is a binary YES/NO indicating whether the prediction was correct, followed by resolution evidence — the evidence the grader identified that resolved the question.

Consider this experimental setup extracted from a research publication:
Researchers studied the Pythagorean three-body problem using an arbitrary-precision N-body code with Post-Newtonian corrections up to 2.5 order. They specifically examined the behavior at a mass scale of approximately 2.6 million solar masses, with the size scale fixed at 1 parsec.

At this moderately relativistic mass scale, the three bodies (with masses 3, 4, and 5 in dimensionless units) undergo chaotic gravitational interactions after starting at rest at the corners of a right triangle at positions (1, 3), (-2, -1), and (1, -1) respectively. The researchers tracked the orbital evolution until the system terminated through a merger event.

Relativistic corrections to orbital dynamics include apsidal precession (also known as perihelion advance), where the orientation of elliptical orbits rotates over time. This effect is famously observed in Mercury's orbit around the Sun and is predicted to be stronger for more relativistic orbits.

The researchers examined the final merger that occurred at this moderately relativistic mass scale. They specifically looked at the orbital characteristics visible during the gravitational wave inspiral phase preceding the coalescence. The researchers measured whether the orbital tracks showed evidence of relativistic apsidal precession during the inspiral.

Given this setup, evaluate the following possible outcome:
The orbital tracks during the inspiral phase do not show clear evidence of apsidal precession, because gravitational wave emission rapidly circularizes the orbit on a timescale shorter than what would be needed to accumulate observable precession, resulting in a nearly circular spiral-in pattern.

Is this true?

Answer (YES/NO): NO